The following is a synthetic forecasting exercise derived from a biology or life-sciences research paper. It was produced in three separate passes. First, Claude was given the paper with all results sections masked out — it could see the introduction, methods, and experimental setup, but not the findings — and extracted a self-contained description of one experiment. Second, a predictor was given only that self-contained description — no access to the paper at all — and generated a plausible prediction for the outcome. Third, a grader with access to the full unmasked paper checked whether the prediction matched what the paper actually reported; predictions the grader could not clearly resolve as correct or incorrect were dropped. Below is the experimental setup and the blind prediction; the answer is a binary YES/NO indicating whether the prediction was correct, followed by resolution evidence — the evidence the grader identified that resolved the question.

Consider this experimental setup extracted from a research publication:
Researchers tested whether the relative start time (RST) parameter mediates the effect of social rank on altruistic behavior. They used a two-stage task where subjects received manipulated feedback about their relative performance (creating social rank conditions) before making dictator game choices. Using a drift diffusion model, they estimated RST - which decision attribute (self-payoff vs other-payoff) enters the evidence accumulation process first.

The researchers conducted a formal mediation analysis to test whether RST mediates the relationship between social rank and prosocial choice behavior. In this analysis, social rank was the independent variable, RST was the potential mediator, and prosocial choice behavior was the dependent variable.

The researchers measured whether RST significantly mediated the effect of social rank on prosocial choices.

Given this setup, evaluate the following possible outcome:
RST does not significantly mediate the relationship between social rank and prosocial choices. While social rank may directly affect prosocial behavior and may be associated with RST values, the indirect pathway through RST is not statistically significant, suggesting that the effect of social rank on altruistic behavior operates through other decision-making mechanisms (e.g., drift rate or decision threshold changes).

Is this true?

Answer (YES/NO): NO